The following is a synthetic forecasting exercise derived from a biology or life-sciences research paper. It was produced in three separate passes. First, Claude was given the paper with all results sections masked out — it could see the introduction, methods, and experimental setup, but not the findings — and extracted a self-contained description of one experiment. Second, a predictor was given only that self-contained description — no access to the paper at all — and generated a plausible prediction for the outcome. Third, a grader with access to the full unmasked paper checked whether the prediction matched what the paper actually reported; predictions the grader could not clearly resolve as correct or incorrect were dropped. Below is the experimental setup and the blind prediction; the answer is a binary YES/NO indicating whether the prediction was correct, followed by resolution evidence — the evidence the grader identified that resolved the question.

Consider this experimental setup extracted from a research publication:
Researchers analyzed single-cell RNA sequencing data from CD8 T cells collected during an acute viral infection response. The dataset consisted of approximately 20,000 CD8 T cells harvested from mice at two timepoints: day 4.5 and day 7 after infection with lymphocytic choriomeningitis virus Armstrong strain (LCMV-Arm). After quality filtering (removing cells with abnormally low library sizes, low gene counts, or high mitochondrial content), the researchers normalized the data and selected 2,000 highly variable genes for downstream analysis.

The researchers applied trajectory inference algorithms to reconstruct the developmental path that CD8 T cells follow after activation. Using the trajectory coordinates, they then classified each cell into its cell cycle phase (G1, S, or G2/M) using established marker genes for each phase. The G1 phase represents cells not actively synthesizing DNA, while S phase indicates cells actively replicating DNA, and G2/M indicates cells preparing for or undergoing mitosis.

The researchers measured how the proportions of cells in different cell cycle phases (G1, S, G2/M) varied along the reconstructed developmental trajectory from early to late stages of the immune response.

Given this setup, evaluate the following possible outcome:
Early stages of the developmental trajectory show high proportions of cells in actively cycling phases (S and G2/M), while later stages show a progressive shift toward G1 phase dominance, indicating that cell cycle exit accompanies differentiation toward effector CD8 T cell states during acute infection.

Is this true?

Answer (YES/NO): YES